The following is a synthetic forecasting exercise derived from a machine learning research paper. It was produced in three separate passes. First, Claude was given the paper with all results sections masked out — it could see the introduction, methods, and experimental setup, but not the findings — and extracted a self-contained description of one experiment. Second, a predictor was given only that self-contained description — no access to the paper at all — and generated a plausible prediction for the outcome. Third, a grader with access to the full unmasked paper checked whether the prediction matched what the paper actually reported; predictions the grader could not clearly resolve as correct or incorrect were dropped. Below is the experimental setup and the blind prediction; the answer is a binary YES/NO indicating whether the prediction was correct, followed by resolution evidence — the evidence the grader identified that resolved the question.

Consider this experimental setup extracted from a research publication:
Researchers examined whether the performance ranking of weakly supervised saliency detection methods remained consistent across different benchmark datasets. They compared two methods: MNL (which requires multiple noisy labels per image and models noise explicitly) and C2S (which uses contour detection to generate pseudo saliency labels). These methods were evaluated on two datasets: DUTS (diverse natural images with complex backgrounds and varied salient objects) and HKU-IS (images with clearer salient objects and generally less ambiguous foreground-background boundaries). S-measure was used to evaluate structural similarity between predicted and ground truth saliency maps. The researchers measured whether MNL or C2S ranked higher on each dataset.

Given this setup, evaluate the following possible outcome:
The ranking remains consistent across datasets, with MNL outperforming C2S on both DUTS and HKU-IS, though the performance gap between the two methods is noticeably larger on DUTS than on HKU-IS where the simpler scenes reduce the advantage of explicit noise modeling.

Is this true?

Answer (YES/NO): NO